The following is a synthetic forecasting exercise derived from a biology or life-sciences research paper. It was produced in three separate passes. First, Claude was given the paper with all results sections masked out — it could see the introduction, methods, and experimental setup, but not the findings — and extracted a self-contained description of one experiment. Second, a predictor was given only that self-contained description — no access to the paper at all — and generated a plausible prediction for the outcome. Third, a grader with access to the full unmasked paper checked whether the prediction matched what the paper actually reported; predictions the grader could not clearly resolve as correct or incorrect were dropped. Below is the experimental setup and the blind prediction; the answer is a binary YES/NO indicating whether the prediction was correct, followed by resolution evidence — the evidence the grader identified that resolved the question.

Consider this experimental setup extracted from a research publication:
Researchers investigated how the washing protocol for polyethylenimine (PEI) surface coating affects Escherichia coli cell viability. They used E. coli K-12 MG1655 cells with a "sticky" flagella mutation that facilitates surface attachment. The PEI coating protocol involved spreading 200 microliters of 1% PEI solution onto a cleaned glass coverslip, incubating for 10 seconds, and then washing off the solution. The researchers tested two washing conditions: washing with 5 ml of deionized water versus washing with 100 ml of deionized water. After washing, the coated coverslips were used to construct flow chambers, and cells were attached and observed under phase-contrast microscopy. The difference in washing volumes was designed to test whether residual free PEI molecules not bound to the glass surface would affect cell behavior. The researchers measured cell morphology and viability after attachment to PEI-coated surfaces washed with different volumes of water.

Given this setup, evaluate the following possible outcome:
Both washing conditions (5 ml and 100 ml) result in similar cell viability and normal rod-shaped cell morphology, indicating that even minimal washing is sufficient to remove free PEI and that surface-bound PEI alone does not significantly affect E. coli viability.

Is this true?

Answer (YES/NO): NO